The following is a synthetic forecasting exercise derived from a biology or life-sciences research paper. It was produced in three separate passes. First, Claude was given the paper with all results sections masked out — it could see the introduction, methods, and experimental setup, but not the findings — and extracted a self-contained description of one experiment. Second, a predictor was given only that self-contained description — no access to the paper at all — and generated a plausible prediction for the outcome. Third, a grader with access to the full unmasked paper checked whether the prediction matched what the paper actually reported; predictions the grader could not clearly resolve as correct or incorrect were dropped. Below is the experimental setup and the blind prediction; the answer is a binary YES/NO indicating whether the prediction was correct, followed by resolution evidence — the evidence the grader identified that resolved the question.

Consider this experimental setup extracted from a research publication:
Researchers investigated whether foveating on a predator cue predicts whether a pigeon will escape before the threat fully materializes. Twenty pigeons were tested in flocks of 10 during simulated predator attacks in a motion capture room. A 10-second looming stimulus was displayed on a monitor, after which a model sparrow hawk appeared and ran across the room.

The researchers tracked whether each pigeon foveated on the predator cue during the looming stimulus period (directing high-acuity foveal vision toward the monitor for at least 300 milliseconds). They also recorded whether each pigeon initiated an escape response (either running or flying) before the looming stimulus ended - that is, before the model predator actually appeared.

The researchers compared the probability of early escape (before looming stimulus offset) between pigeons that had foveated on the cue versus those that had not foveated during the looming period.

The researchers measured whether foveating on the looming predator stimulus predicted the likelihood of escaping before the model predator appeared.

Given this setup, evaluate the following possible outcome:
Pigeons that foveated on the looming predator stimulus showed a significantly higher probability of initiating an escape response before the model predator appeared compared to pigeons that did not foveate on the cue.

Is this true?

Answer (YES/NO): NO